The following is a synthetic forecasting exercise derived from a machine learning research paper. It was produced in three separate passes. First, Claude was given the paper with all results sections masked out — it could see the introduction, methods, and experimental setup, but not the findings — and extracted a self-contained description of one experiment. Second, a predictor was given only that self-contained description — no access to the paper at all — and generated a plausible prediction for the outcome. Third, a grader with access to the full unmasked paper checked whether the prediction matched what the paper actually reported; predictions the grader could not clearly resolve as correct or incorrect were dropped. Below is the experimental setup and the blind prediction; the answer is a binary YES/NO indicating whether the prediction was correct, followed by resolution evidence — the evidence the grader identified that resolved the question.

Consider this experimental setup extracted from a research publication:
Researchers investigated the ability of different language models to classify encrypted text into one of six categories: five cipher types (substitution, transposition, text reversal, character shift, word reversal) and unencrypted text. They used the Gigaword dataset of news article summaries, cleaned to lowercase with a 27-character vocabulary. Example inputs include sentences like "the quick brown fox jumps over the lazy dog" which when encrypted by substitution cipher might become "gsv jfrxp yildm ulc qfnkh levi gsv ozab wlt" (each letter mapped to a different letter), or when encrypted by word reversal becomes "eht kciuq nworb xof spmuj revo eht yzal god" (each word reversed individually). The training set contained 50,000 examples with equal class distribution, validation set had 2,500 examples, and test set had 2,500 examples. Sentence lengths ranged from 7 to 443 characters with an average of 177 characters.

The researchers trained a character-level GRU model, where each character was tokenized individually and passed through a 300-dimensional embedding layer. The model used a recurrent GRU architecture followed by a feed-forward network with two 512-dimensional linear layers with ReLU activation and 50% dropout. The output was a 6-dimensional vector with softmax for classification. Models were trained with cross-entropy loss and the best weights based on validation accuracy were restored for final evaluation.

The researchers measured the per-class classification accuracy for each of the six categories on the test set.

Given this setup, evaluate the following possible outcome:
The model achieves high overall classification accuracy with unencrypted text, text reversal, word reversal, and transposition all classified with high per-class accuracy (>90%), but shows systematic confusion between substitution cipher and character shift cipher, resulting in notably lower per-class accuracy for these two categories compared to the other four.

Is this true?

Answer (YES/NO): NO